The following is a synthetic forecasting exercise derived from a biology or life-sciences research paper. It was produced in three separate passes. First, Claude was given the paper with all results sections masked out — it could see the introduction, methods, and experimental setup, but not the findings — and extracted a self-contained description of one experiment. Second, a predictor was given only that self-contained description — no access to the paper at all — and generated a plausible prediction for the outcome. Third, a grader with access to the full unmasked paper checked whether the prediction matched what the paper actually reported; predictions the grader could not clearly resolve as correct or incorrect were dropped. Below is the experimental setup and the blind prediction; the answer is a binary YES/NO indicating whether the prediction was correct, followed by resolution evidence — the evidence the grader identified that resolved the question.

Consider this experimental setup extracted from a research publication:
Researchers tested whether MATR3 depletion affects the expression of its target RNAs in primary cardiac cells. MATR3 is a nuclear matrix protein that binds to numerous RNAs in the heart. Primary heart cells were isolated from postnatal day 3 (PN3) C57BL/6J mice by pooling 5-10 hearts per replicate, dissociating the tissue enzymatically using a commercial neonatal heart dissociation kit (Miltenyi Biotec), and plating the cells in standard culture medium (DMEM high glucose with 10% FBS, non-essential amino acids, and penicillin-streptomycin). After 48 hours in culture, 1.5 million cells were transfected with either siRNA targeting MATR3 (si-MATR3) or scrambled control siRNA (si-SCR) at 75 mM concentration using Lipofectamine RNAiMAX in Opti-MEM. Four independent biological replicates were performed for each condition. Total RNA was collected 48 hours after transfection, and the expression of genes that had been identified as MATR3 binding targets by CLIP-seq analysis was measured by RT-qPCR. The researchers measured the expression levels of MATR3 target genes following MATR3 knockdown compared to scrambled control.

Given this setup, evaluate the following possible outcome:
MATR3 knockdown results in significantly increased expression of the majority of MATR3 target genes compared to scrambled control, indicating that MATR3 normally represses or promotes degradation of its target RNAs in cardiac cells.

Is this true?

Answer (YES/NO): NO